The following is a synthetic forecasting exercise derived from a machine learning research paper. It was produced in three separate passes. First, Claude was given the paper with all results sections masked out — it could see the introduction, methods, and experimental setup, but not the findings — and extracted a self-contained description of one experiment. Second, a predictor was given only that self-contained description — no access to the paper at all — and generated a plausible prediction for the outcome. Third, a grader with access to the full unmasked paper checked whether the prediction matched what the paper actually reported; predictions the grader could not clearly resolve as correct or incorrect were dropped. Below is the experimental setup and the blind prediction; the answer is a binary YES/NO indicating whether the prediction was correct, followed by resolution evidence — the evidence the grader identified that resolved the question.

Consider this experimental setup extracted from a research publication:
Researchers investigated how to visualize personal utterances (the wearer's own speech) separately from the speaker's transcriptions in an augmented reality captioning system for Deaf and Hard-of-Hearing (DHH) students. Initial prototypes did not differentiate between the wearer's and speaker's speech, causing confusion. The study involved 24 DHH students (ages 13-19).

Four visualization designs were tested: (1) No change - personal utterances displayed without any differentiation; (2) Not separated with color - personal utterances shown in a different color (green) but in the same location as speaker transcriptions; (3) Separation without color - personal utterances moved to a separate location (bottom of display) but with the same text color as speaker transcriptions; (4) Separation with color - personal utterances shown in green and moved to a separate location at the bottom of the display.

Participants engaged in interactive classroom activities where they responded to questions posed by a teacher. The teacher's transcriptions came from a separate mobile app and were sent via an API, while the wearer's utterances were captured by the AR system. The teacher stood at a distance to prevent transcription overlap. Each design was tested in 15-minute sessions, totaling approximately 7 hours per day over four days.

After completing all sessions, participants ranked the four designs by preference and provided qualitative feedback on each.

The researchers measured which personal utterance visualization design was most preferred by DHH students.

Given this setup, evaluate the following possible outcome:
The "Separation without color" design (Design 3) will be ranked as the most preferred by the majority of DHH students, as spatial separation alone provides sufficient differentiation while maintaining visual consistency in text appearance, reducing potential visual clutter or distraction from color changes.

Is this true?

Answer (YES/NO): NO